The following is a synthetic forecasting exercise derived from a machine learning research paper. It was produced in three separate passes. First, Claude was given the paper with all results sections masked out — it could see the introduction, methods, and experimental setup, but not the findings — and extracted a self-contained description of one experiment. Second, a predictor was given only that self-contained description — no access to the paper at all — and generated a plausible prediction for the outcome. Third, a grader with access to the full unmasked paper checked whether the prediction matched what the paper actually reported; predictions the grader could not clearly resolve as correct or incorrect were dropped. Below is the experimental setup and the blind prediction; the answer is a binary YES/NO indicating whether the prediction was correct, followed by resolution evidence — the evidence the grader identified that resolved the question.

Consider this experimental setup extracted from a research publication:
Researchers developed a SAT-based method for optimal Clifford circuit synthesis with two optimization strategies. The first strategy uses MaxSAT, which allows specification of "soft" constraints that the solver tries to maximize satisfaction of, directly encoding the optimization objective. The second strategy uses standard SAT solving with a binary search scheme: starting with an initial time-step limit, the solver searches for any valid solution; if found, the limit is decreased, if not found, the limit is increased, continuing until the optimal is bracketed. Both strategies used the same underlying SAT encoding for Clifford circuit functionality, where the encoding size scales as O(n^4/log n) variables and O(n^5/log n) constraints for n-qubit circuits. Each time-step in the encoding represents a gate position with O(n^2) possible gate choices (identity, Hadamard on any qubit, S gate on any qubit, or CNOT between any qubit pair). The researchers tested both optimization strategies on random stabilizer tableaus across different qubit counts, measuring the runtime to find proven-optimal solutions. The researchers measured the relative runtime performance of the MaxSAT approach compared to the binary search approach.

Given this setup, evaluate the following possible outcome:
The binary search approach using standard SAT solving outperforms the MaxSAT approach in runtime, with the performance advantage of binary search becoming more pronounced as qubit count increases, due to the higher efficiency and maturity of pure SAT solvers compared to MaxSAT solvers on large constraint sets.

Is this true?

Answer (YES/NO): YES